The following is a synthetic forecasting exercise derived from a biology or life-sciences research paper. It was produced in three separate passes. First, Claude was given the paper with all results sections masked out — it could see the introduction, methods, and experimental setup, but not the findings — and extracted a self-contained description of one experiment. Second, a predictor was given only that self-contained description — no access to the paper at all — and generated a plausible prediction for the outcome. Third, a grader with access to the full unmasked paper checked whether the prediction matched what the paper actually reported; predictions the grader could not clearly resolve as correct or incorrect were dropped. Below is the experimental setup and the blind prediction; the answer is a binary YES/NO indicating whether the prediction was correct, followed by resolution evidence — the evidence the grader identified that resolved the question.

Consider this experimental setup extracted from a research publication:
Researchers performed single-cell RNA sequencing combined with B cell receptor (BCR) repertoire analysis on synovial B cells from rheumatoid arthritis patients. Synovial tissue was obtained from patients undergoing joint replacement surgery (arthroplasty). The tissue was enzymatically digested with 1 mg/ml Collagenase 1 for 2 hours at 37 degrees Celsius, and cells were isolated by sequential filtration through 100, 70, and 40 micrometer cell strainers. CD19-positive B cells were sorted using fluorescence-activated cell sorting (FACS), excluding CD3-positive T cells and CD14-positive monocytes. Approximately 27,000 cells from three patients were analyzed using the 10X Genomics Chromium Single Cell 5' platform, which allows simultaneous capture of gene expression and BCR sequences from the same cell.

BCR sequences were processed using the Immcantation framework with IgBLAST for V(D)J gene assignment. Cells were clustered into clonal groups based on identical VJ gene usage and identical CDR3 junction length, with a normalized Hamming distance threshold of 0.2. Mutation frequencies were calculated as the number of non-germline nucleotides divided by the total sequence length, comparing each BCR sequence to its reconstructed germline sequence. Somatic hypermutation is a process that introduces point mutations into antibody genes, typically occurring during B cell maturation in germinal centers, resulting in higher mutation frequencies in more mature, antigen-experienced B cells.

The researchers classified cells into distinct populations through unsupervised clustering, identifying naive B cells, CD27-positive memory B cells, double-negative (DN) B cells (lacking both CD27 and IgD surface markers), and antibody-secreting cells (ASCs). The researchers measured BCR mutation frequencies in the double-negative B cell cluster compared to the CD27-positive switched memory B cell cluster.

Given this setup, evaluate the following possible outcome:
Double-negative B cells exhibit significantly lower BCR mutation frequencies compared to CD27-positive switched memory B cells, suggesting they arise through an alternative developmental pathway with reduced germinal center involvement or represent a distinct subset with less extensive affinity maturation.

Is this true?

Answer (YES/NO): YES